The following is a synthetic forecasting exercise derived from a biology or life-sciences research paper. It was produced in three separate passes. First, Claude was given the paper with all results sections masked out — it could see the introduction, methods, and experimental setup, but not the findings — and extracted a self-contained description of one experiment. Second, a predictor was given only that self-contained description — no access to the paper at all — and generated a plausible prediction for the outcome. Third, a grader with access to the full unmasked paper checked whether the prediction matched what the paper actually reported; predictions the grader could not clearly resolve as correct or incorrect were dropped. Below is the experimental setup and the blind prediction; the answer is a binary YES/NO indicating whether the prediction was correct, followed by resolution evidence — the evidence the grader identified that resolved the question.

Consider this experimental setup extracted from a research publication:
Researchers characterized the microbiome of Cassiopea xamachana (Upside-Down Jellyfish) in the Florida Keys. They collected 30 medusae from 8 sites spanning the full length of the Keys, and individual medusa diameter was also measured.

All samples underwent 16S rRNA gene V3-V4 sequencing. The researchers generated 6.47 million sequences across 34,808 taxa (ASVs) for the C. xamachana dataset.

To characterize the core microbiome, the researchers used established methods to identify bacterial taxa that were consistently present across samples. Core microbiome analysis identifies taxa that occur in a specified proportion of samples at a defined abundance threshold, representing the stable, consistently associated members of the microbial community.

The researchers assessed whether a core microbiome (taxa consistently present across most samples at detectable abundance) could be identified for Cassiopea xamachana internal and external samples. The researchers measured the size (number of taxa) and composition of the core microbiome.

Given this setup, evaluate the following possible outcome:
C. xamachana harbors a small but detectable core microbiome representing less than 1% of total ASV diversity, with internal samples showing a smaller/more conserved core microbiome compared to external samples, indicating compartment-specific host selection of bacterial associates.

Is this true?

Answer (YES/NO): YES